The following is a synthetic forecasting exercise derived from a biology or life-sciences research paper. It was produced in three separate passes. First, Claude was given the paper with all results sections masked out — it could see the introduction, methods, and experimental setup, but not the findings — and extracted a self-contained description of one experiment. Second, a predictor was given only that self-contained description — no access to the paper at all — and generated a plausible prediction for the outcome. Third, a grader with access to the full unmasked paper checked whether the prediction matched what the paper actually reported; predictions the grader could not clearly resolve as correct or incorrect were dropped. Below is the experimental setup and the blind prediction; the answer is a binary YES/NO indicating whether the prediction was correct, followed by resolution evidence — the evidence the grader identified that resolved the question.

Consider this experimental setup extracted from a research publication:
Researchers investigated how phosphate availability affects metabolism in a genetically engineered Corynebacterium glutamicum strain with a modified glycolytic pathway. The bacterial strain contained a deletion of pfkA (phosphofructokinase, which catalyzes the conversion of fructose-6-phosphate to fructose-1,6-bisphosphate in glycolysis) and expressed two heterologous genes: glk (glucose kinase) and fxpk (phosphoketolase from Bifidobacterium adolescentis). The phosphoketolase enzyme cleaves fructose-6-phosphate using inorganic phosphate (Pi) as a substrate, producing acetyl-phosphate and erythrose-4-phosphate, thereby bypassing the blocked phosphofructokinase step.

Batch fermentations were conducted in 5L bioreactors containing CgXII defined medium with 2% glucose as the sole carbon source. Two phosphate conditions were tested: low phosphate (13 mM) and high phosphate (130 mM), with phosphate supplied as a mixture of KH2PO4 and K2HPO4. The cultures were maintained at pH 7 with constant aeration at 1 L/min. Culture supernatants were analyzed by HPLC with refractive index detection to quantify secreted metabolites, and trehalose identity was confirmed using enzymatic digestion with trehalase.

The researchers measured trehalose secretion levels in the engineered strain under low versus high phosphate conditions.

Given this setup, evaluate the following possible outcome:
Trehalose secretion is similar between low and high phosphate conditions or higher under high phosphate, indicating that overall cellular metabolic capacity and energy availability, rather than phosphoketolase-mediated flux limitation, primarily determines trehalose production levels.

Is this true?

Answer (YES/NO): NO